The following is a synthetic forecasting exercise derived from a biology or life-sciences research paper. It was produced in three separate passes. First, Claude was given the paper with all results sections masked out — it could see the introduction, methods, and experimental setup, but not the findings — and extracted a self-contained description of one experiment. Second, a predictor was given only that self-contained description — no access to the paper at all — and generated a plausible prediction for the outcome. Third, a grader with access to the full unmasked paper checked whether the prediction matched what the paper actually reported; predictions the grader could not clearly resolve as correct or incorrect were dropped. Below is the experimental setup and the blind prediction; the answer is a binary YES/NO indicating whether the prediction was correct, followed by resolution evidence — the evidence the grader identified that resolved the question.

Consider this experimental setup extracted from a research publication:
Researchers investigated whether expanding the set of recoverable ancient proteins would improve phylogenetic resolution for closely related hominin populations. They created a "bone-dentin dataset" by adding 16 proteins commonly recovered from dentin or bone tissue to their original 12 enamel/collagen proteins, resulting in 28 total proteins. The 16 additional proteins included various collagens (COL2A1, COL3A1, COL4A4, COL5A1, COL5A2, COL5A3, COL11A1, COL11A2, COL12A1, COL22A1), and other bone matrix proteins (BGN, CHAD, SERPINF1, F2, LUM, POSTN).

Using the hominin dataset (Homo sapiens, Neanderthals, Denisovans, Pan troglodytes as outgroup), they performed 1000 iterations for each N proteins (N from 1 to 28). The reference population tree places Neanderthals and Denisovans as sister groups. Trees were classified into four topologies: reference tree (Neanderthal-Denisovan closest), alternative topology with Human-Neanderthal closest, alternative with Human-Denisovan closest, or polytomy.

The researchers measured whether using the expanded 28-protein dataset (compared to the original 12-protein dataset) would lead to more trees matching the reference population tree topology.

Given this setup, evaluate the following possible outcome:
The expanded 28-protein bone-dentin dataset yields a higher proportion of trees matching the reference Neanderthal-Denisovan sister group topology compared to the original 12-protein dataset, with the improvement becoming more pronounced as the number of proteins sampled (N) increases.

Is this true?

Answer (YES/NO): NO